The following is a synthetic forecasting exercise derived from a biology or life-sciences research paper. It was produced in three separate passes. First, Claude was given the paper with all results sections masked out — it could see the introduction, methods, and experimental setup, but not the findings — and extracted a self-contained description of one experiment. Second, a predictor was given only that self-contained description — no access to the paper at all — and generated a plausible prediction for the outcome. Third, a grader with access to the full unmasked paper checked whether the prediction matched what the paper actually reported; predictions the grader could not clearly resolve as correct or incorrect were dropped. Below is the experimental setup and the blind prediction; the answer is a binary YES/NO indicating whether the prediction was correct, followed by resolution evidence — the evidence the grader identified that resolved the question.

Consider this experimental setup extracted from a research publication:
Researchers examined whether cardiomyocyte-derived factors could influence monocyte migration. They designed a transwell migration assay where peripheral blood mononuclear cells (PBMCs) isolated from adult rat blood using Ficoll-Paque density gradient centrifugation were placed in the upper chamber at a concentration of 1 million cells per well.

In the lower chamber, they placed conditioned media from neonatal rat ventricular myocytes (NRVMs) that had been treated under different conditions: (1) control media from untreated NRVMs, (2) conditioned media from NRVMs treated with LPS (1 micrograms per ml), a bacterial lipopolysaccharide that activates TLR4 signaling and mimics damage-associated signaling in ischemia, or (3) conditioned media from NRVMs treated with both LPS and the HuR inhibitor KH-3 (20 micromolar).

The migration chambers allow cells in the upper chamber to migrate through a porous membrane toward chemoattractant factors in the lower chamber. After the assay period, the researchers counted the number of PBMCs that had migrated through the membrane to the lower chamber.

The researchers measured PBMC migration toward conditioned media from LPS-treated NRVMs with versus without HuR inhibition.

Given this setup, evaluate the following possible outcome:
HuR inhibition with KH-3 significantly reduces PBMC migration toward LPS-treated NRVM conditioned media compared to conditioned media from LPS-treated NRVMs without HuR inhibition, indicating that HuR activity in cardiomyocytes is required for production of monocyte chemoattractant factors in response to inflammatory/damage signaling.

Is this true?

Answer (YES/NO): YES